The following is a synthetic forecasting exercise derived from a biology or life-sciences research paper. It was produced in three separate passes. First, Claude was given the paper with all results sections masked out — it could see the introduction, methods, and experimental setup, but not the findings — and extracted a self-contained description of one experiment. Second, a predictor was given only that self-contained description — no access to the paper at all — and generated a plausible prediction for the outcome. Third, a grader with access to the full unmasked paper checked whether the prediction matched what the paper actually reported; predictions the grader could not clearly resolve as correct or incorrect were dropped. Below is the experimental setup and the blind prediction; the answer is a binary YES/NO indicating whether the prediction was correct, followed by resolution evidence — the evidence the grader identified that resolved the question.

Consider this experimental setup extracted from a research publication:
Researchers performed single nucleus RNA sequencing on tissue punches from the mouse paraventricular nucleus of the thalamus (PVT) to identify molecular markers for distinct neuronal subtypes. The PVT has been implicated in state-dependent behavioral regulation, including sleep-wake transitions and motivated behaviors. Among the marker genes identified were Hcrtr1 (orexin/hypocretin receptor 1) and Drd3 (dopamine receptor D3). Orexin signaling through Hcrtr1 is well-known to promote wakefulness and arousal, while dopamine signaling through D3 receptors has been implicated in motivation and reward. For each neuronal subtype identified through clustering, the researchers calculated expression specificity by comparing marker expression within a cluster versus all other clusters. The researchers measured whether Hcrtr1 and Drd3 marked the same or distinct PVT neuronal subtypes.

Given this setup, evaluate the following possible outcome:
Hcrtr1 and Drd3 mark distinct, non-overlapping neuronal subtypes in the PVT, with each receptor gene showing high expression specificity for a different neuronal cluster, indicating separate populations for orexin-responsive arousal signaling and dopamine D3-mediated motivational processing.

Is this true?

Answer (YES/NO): YES